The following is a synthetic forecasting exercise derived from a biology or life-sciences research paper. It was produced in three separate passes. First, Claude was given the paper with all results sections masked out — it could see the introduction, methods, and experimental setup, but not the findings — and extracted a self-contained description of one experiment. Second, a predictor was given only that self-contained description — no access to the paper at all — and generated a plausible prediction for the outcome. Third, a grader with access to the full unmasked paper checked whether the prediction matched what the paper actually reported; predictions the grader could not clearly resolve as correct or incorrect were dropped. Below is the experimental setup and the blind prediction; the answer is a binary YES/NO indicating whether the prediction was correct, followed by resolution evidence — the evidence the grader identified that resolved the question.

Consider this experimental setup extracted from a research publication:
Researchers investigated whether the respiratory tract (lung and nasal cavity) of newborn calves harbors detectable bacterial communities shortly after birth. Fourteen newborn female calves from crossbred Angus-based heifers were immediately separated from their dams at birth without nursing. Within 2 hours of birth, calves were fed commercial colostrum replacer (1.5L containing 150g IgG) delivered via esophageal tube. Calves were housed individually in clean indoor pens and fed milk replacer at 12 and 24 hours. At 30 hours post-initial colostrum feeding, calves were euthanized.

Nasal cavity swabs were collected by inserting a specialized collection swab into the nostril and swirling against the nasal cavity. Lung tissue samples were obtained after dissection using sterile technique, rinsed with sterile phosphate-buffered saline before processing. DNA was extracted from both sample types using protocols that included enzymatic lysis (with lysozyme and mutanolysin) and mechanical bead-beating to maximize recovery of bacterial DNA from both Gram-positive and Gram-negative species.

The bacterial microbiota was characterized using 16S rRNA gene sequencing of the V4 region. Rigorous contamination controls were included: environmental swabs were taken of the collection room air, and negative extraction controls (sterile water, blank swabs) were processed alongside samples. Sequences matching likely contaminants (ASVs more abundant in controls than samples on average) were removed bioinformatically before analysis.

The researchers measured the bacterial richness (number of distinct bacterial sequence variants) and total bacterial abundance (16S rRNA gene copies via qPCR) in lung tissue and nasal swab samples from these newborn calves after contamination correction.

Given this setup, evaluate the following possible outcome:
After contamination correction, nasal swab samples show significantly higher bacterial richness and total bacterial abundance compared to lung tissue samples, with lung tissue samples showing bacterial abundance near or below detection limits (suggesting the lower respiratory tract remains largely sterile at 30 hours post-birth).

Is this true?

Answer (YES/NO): NO